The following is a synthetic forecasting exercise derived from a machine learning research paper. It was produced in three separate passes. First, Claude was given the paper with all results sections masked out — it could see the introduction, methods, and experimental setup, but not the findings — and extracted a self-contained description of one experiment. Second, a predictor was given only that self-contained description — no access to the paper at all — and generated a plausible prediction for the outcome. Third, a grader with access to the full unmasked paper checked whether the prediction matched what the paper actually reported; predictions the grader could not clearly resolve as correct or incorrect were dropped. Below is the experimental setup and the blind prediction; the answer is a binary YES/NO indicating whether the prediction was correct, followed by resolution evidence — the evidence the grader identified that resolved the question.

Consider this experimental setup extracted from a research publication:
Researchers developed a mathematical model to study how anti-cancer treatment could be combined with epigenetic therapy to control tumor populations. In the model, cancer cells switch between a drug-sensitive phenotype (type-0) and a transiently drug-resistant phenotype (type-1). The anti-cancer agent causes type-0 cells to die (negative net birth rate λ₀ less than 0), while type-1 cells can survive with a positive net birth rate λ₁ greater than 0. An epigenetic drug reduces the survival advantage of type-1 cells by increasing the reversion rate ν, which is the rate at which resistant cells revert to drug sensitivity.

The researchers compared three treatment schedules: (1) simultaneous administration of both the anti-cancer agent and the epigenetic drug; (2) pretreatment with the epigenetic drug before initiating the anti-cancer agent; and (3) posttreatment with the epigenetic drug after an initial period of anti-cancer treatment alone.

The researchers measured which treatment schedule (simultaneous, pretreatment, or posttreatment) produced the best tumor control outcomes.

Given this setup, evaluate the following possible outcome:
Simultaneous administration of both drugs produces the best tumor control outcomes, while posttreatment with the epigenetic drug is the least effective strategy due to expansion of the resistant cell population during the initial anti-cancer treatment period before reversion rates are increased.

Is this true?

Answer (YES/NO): NO